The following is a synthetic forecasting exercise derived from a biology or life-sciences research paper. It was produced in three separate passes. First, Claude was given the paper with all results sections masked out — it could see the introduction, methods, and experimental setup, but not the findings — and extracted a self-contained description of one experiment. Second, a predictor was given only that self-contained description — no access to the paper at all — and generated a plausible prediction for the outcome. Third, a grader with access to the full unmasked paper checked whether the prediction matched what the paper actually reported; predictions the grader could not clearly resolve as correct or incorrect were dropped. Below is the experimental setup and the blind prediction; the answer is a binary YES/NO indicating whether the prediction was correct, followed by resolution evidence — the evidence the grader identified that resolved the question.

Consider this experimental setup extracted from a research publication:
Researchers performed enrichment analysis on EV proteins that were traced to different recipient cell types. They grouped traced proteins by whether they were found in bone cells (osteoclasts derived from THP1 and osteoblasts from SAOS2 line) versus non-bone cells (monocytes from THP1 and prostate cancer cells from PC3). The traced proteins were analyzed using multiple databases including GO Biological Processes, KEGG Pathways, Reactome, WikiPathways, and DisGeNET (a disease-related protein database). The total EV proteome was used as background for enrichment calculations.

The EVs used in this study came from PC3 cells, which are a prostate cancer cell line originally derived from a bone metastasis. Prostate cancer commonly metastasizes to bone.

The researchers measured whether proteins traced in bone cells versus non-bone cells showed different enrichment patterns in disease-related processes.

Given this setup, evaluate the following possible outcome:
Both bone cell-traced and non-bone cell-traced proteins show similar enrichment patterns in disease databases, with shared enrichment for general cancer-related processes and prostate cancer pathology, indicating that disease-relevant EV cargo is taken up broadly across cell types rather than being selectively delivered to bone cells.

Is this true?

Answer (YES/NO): NO